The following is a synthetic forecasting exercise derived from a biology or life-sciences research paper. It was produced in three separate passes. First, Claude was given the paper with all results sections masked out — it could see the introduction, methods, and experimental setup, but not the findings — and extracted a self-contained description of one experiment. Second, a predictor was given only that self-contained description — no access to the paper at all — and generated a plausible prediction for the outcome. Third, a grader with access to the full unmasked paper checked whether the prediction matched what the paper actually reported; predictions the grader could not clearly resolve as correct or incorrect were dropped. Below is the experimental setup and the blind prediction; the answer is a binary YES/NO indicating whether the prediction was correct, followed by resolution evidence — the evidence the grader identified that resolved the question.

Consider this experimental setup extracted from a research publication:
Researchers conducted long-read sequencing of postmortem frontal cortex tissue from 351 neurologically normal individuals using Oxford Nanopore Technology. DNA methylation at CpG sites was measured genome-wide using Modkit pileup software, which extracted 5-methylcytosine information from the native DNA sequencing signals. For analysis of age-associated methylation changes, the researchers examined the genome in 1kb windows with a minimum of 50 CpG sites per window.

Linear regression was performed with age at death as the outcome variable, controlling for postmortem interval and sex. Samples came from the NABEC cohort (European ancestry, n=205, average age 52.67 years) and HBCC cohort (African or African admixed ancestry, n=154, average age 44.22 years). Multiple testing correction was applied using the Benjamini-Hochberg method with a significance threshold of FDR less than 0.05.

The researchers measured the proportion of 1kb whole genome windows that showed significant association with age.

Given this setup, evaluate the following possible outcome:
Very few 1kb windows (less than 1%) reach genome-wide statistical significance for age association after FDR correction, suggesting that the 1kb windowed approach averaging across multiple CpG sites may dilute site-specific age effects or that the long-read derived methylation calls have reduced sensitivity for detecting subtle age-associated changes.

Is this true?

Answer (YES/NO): NO